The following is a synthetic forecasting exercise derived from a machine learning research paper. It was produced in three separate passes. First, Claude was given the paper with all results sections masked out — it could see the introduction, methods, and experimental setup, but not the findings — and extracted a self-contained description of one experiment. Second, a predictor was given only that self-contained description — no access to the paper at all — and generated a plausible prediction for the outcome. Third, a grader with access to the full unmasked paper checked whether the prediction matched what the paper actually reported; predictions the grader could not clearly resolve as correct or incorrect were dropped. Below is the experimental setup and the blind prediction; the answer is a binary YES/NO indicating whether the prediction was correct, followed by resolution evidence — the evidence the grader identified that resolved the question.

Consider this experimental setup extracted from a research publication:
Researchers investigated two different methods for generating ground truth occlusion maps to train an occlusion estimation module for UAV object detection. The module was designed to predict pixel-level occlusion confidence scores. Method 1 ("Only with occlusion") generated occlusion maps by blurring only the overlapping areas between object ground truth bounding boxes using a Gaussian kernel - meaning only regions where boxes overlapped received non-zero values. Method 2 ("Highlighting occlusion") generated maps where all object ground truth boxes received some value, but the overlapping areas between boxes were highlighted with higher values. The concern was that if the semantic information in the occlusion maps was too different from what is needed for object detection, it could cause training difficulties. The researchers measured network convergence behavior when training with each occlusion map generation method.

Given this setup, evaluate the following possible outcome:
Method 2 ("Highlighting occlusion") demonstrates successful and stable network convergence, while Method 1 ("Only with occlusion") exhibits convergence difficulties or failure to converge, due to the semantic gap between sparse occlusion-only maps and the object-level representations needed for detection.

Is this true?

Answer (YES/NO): YES